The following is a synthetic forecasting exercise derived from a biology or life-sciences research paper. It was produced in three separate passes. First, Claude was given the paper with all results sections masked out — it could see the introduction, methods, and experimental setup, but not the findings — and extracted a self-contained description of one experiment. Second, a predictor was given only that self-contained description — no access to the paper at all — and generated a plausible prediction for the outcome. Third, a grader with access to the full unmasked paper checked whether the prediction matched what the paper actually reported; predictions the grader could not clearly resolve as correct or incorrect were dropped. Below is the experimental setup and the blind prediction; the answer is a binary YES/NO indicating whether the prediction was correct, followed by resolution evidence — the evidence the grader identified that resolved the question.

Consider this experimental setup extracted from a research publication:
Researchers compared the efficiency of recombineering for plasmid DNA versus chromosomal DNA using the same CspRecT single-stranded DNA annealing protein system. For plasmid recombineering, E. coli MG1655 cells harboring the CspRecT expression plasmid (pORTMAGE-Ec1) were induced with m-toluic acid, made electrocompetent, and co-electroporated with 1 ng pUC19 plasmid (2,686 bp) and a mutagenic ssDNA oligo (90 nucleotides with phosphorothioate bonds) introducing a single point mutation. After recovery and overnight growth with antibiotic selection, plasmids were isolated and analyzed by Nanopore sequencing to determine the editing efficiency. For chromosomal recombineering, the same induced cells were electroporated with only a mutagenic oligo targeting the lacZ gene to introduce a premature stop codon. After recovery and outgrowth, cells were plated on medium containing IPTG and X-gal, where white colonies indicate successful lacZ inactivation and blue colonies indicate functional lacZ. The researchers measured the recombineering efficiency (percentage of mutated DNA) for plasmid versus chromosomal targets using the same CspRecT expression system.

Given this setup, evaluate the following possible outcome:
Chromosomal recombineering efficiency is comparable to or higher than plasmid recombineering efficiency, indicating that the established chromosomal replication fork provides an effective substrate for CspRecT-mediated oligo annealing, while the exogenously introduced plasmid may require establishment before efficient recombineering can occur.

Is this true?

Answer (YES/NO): NO